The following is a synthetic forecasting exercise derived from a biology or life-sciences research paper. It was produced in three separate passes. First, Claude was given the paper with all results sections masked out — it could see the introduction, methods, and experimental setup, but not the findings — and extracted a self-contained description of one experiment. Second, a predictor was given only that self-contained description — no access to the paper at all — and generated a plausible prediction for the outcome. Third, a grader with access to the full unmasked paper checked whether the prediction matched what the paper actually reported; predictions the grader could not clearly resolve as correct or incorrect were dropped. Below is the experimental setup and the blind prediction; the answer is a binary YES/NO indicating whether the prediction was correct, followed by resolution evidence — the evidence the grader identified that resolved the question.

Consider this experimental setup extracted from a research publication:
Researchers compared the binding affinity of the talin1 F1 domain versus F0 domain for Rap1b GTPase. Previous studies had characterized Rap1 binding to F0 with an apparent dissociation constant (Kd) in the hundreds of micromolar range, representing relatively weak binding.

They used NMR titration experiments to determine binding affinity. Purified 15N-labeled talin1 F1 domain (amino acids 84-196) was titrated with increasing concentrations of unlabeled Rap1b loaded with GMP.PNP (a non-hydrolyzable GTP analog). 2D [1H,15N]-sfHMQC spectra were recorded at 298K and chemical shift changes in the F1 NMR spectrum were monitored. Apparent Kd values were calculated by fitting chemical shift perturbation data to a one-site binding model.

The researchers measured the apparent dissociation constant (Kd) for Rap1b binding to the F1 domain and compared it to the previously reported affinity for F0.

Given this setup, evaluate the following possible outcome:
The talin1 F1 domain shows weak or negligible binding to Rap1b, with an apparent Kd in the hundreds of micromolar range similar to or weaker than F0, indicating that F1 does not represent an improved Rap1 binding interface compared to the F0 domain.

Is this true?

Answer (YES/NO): NO